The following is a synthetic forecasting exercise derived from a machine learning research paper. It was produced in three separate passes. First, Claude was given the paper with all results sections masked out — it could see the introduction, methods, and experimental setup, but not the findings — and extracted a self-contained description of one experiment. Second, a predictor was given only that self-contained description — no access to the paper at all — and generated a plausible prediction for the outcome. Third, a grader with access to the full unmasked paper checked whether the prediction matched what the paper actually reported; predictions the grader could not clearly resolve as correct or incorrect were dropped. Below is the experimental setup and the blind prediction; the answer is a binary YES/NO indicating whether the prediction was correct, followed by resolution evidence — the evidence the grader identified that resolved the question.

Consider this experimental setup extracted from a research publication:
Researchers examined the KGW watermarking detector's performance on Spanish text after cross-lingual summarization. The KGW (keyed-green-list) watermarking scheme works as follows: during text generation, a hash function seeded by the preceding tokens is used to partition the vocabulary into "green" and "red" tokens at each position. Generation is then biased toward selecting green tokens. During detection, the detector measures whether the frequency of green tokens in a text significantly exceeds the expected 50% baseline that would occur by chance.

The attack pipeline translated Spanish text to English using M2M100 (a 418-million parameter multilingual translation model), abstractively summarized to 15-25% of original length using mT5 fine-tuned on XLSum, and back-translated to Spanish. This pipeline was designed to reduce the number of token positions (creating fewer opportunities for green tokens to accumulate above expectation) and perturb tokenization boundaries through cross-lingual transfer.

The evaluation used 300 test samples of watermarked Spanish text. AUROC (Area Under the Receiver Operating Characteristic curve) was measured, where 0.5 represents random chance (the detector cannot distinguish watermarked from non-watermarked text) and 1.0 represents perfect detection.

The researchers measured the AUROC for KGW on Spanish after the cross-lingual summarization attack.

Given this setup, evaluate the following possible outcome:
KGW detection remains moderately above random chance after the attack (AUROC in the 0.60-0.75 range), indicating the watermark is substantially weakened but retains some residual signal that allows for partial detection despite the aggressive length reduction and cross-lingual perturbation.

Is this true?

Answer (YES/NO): NO